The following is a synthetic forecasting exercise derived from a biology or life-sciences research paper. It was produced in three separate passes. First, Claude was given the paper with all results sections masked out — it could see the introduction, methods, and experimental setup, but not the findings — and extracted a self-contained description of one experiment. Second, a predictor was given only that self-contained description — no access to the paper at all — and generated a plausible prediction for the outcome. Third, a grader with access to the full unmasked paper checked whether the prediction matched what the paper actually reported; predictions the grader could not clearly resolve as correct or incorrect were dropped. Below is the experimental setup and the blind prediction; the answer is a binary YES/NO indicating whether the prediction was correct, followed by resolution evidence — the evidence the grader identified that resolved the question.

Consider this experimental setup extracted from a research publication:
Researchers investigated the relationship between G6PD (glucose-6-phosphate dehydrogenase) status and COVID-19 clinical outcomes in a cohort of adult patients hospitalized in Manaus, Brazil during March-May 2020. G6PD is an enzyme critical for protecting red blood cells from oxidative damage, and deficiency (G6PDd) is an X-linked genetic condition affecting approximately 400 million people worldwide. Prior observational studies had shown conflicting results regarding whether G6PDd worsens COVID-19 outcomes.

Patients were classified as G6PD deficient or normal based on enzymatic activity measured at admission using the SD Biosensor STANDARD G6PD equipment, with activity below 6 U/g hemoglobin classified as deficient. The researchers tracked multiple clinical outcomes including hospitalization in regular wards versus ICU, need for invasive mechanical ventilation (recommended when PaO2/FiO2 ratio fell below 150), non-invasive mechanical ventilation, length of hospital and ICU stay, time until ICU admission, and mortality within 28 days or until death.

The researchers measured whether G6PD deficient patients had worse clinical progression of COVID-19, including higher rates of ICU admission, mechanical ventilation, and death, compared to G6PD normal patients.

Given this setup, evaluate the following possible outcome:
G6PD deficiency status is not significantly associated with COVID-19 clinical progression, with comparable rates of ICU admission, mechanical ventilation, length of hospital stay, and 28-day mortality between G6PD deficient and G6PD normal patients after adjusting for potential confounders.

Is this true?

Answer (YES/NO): NO